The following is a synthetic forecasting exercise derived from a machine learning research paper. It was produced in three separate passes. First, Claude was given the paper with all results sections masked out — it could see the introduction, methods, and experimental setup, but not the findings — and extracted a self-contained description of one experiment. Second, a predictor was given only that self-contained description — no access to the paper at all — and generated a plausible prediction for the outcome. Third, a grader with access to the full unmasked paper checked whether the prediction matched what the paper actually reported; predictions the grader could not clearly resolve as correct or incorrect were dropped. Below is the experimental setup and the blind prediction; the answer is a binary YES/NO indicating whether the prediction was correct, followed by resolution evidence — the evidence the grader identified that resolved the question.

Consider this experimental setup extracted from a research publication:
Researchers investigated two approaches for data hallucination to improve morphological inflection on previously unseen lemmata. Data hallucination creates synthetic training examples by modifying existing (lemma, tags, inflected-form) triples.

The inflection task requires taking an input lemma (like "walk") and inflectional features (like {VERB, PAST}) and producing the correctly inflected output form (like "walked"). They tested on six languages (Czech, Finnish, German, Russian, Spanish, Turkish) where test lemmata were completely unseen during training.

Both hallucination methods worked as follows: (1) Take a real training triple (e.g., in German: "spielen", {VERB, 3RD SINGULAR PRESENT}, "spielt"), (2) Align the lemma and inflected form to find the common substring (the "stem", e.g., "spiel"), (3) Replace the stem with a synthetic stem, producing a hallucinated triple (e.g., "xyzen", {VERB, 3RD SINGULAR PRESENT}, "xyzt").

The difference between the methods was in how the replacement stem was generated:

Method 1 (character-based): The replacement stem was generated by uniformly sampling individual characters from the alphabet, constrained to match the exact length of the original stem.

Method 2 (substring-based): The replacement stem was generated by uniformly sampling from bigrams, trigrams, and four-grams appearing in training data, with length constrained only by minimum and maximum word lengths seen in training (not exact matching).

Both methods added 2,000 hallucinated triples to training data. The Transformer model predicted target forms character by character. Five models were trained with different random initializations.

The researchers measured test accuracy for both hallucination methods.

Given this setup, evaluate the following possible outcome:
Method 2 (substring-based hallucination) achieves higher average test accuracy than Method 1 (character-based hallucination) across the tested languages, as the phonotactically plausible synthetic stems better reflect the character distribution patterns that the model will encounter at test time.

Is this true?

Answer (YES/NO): YES